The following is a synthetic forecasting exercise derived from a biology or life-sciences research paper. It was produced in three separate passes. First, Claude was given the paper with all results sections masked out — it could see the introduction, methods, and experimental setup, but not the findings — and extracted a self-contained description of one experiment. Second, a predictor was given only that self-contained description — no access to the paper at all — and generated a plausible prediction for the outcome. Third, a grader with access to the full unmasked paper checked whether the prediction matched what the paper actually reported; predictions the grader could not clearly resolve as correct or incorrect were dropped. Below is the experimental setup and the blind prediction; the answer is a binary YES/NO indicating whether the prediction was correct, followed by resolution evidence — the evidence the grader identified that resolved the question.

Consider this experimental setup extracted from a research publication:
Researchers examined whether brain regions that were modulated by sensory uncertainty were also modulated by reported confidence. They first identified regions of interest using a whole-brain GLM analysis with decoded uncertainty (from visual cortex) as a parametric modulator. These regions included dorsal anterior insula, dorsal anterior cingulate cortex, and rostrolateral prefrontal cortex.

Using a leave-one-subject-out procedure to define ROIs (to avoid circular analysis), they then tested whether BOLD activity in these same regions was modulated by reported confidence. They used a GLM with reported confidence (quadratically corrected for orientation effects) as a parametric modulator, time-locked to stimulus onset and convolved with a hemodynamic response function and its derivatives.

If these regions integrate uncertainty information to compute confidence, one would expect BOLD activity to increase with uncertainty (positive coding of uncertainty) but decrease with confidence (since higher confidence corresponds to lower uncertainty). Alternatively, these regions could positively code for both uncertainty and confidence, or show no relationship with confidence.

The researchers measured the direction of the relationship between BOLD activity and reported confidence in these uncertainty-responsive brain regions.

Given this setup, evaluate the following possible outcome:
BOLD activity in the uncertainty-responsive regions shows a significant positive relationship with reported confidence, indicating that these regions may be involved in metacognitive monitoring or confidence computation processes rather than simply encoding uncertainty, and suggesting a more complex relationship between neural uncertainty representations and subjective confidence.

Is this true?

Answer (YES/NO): NO